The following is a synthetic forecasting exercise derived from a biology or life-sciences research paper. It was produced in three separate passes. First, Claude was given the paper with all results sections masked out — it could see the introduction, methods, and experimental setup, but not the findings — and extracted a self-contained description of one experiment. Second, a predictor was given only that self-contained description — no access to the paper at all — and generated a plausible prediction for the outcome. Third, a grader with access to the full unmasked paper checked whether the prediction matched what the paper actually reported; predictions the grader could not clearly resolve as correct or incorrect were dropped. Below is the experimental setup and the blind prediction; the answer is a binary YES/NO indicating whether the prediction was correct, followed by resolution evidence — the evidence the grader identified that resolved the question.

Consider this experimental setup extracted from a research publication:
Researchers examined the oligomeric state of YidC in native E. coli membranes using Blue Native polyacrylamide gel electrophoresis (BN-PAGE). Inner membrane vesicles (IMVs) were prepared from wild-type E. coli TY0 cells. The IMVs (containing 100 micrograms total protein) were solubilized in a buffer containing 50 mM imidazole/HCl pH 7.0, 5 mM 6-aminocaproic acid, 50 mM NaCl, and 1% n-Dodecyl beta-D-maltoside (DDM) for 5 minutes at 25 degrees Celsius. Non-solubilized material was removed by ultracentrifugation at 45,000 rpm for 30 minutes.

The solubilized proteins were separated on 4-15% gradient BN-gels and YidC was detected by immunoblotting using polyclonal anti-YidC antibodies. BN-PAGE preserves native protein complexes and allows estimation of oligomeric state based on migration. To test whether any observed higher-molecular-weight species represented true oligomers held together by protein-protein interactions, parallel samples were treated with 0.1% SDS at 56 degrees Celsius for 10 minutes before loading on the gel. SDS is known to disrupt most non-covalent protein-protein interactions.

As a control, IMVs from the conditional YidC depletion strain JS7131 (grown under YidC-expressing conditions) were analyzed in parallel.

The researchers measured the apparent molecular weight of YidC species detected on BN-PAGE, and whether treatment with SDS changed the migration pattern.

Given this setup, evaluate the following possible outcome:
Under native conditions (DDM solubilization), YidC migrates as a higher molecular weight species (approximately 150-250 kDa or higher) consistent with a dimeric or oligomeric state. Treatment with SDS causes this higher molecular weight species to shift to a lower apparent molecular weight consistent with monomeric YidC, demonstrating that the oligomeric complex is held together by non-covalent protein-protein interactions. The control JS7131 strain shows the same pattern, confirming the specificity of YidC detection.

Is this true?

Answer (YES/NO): NO